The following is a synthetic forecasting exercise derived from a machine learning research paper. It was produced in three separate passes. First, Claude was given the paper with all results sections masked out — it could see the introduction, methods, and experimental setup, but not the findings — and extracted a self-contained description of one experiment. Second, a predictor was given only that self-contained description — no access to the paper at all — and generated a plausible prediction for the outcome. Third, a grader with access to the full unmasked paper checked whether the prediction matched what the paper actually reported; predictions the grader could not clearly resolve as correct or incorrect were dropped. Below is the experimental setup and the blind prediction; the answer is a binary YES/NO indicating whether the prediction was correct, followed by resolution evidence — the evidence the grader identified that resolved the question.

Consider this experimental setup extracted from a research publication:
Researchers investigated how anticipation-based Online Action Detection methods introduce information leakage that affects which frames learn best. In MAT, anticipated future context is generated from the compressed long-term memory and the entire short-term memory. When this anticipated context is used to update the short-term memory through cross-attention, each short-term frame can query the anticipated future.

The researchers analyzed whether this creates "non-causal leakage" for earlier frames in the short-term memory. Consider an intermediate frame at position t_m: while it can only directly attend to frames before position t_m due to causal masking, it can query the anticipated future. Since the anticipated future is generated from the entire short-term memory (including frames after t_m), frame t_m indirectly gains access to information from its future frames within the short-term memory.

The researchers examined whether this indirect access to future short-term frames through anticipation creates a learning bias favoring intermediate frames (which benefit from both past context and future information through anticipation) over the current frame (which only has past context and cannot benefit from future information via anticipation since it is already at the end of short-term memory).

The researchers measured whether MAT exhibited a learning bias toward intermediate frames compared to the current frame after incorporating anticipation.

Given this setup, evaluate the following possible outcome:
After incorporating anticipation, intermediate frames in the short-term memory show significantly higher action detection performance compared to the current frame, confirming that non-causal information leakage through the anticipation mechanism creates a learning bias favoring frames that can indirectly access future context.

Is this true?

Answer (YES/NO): YES